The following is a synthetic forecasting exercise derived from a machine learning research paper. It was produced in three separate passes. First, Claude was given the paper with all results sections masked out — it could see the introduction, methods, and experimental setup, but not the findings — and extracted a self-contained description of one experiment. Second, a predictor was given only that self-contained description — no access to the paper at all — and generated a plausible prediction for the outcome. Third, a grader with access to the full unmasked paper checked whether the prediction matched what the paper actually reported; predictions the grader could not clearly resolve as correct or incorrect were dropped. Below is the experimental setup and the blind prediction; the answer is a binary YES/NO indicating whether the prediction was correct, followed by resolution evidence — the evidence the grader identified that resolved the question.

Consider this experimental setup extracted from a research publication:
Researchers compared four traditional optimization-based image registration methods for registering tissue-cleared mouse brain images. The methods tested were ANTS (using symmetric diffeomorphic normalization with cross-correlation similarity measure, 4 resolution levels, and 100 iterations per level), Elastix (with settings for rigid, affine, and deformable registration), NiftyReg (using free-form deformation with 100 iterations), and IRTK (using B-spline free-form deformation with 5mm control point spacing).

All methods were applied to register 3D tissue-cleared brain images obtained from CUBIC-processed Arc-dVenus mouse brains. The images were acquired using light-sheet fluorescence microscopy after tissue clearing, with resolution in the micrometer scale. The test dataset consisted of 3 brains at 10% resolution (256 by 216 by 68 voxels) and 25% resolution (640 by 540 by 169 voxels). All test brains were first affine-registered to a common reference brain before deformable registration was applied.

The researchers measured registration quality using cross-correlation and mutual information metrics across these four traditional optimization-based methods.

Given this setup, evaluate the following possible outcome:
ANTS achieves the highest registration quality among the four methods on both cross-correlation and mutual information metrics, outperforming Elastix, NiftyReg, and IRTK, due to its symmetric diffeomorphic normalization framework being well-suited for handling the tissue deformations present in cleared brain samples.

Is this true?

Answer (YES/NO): NO